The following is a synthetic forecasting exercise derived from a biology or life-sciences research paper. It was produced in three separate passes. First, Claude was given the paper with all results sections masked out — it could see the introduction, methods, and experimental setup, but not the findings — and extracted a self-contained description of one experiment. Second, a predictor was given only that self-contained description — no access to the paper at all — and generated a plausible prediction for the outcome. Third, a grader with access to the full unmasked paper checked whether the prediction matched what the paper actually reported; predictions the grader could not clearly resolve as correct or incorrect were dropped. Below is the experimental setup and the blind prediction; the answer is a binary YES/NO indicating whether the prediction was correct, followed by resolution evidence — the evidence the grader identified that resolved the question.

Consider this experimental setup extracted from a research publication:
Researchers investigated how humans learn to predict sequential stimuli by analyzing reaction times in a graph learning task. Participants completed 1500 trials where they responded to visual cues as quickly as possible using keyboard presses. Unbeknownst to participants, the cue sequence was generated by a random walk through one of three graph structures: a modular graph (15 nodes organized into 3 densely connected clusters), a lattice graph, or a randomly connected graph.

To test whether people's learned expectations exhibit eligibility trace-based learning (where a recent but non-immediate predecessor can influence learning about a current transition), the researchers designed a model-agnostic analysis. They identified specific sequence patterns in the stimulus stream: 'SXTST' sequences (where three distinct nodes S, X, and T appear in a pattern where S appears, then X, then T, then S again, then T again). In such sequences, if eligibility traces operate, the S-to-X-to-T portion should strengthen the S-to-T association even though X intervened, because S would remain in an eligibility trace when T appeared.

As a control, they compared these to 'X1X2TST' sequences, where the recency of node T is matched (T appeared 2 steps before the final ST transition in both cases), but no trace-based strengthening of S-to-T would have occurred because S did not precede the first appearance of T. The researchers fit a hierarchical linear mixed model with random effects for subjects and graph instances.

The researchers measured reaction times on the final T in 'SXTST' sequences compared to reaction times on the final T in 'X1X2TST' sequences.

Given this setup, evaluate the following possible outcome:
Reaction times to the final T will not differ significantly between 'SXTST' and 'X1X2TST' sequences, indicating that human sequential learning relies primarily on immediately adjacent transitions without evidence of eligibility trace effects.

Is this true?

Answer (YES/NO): NO